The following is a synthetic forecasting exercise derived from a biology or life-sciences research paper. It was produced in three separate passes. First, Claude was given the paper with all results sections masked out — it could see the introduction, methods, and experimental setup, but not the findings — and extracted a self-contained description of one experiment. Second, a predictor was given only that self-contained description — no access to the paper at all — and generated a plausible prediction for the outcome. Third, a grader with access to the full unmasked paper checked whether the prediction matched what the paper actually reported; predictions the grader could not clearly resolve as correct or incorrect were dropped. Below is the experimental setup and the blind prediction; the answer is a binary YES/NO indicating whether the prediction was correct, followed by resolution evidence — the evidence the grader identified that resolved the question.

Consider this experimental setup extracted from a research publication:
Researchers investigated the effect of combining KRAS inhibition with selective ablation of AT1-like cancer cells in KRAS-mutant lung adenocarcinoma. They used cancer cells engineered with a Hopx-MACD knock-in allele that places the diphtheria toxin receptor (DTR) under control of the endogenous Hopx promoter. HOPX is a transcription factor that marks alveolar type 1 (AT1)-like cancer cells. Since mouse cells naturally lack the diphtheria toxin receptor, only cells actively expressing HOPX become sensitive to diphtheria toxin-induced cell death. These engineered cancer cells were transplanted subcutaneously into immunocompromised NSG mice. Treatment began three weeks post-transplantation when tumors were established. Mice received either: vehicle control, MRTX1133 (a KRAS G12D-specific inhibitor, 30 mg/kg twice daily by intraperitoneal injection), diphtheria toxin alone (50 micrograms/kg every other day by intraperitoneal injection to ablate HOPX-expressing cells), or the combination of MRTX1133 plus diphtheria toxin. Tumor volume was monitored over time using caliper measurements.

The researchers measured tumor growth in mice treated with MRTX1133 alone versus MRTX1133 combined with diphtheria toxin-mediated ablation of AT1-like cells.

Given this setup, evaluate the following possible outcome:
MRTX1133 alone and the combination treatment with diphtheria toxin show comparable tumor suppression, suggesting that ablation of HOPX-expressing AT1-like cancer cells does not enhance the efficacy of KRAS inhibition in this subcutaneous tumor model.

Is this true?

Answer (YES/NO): NO